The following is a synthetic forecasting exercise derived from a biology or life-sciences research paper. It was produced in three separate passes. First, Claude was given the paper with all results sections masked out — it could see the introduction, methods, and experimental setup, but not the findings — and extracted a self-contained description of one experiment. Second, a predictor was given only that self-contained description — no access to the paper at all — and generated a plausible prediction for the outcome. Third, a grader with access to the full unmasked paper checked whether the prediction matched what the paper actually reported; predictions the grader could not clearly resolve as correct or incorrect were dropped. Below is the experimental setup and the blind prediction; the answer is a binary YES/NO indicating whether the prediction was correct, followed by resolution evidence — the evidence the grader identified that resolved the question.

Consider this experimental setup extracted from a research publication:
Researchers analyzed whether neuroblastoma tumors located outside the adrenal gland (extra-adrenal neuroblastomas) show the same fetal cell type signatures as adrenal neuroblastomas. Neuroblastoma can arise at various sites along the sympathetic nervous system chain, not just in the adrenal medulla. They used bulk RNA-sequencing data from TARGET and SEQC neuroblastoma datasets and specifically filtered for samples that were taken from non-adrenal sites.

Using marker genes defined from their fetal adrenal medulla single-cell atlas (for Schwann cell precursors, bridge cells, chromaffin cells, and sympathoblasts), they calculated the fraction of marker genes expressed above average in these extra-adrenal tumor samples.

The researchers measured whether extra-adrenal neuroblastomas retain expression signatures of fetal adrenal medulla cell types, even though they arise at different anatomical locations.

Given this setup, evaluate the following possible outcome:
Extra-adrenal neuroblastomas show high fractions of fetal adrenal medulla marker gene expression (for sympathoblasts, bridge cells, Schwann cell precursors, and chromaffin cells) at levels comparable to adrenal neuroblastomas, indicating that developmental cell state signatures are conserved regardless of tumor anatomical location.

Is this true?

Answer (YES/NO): NO